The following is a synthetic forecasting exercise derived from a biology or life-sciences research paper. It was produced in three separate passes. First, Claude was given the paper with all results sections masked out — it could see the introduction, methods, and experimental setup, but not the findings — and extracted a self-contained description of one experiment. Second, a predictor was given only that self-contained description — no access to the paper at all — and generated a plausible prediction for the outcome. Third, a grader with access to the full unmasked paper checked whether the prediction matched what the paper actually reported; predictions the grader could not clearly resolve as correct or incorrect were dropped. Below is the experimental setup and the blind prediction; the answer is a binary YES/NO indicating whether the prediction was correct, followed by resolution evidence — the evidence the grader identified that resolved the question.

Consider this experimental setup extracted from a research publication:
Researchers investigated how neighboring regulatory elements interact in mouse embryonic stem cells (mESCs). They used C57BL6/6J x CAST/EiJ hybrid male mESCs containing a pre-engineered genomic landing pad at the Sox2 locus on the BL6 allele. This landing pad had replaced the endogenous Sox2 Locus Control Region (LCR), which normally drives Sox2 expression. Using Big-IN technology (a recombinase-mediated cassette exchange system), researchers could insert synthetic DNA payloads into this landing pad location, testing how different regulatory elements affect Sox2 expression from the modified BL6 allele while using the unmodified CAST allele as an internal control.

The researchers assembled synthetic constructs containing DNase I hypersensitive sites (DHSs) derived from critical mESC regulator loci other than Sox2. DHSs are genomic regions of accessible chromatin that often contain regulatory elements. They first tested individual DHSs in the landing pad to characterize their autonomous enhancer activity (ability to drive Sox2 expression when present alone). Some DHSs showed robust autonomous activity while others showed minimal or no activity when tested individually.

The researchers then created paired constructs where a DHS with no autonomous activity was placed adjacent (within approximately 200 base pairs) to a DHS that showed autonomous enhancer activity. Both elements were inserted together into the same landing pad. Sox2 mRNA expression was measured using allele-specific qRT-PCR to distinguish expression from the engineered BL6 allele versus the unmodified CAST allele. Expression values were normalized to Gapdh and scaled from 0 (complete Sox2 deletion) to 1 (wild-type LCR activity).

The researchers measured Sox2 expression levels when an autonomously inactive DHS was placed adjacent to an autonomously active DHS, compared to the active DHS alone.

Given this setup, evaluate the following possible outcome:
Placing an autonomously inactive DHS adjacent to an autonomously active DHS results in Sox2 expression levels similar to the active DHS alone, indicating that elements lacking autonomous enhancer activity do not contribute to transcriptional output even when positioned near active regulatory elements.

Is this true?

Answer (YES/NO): NO